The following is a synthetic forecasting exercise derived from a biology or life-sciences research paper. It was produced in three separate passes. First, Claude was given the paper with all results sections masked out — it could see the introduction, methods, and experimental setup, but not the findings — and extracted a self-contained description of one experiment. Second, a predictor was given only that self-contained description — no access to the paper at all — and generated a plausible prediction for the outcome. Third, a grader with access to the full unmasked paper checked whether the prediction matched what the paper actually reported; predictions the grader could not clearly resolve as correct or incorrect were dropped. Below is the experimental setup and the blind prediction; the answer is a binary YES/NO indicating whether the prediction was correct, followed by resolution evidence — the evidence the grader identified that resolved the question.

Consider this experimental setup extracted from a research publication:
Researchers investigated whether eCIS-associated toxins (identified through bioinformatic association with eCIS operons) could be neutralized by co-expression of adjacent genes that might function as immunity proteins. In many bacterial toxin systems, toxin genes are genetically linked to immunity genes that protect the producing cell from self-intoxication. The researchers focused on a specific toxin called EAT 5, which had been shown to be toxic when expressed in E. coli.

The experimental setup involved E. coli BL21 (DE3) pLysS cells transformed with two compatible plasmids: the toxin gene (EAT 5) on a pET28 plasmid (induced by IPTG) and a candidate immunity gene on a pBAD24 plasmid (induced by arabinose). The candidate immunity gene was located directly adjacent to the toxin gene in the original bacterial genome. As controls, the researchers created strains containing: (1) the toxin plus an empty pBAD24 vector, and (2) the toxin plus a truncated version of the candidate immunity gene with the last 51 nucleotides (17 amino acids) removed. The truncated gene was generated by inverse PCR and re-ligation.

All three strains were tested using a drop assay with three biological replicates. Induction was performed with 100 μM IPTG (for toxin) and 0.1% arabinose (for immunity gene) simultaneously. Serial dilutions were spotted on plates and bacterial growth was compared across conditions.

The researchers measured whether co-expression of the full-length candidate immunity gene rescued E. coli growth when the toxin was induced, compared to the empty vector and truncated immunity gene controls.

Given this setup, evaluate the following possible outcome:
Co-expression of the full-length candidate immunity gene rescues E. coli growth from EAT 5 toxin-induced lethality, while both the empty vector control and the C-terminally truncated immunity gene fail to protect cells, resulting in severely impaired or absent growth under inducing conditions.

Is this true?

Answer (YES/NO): YES